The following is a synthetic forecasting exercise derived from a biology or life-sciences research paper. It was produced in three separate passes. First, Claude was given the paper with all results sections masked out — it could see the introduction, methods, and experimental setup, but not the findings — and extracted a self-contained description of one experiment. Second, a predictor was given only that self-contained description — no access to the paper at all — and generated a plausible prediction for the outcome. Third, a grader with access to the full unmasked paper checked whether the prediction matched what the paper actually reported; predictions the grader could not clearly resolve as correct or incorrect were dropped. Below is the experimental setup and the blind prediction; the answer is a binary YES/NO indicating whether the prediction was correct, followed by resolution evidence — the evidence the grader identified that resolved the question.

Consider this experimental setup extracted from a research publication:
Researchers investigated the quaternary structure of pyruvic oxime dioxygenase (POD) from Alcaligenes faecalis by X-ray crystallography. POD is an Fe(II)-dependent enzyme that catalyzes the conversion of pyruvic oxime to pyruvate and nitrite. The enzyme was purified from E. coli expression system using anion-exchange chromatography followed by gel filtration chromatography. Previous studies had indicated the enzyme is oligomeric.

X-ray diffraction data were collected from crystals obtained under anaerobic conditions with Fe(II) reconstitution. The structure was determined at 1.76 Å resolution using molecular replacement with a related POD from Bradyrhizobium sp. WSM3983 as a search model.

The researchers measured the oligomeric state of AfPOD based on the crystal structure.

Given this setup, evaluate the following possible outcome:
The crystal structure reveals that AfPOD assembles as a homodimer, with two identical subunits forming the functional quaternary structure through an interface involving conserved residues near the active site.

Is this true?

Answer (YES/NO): NO